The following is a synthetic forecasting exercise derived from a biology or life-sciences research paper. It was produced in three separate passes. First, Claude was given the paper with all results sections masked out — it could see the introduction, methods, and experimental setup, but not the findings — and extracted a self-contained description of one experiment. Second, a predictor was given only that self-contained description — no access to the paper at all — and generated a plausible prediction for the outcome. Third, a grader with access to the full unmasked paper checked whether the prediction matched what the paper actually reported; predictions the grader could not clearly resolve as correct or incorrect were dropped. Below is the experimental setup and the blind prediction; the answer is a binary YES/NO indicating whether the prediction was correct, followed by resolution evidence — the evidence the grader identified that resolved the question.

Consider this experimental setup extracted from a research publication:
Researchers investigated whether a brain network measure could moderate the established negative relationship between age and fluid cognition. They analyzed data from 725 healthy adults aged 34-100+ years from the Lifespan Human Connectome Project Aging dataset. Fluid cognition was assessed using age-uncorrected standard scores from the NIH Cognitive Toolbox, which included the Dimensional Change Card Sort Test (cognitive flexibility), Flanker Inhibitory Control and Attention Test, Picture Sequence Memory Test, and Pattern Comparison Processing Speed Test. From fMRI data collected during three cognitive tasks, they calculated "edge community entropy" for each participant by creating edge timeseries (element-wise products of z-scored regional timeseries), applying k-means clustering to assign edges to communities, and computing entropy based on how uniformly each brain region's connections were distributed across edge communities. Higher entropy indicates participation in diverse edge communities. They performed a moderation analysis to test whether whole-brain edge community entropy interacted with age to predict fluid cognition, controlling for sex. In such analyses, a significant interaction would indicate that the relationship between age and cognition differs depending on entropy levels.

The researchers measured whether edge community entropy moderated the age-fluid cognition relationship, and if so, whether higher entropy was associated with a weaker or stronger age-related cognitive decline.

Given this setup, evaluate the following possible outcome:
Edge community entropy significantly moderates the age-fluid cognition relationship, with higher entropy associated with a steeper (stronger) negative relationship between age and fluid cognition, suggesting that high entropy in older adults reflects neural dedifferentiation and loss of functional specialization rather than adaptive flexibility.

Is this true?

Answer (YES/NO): YES